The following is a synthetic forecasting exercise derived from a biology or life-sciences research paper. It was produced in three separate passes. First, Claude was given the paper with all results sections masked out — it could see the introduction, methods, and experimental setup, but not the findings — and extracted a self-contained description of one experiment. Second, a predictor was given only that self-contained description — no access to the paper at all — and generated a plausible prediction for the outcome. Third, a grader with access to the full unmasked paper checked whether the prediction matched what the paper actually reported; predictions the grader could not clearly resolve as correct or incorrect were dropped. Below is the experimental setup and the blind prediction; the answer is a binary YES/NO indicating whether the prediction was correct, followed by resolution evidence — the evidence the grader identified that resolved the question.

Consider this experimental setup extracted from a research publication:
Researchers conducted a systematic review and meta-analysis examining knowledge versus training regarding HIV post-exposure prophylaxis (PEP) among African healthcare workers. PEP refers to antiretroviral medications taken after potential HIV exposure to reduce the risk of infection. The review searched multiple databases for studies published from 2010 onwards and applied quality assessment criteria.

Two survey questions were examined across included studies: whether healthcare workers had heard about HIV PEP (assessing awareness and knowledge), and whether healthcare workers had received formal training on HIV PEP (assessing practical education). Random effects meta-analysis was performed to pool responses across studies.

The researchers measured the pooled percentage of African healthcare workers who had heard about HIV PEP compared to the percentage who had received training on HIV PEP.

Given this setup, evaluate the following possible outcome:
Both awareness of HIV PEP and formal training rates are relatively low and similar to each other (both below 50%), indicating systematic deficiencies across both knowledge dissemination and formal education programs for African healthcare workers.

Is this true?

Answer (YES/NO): NO